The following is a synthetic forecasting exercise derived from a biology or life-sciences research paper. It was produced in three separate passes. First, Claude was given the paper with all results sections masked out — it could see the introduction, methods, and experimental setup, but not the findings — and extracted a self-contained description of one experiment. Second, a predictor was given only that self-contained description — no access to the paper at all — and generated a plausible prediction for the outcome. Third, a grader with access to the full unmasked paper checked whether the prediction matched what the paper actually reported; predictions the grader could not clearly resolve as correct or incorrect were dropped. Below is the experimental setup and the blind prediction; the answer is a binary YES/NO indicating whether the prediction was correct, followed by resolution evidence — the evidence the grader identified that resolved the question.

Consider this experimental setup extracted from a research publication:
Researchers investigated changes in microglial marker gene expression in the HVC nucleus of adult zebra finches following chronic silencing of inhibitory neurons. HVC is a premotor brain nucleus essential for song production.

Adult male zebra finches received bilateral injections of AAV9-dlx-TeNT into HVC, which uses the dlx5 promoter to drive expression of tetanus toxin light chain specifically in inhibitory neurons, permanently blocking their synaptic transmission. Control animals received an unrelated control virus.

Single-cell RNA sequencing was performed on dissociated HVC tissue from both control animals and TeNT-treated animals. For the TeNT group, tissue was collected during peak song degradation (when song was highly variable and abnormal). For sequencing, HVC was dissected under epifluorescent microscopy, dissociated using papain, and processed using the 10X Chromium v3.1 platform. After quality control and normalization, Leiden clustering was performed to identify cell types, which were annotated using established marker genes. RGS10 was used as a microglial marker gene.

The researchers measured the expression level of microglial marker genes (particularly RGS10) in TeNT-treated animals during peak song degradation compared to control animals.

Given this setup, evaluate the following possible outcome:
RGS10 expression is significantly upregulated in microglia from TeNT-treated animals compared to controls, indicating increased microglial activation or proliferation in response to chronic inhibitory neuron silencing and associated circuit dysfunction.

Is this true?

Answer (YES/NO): NO